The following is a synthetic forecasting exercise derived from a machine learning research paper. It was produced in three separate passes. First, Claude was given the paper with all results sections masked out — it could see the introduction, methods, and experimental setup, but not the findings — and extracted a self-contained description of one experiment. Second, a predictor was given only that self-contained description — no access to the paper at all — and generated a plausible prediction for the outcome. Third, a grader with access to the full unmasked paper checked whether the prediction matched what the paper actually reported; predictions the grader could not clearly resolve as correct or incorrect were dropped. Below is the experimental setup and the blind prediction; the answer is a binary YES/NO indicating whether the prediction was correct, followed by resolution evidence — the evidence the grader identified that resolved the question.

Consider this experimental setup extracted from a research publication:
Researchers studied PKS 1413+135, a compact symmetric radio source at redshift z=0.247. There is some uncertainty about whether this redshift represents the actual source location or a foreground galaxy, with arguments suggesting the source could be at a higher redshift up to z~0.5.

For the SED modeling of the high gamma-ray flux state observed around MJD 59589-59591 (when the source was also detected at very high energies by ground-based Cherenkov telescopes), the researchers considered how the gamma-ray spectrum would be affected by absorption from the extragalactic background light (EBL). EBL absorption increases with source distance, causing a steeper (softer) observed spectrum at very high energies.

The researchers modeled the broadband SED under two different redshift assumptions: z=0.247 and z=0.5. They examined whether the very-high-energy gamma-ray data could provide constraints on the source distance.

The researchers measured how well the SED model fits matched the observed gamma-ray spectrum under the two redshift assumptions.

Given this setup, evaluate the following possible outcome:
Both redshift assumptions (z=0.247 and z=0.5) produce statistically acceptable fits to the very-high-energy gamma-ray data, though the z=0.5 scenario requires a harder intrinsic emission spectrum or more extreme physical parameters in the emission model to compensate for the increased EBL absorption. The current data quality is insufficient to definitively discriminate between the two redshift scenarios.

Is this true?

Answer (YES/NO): NO